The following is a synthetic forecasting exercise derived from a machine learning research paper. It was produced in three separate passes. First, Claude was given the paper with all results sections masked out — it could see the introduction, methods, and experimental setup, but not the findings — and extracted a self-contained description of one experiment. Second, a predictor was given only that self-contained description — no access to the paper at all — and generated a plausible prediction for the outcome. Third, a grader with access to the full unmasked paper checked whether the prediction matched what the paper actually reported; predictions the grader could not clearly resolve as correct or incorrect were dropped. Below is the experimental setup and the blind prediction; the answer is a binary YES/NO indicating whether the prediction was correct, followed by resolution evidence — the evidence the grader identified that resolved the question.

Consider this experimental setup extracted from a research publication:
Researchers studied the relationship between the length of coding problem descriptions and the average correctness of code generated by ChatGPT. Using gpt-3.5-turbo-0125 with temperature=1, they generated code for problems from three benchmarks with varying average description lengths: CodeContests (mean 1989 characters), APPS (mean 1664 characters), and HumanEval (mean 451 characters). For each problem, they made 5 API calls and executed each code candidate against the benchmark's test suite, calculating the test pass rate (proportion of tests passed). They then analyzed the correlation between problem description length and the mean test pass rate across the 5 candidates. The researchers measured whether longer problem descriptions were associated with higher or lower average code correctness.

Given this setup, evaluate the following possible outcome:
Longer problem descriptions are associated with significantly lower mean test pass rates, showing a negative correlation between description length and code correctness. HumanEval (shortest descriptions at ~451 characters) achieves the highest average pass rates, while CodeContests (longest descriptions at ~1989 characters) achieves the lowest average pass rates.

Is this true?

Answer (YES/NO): YES